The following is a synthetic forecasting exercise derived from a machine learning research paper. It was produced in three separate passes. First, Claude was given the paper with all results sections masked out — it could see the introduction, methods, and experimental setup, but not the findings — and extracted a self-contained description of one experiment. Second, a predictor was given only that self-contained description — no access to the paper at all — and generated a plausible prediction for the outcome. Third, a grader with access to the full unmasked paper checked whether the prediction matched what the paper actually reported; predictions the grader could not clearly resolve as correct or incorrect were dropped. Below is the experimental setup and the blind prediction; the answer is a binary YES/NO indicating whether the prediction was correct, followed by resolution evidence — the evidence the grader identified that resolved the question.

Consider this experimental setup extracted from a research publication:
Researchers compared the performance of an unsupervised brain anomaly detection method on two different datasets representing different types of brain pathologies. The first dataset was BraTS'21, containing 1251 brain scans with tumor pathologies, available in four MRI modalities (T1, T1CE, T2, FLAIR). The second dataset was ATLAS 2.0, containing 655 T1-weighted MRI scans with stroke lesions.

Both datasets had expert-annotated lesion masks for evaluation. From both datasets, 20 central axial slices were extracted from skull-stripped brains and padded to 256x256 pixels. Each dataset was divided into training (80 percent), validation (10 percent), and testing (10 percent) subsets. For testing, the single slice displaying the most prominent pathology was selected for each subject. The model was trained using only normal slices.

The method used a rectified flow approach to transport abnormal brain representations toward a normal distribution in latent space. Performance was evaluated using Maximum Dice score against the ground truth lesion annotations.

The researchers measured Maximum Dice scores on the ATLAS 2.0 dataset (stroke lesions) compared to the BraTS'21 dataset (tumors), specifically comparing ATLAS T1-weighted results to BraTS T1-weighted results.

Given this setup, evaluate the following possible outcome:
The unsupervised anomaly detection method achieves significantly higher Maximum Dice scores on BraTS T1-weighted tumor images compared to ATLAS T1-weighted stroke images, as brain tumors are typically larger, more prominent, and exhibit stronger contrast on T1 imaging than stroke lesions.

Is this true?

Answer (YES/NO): YES